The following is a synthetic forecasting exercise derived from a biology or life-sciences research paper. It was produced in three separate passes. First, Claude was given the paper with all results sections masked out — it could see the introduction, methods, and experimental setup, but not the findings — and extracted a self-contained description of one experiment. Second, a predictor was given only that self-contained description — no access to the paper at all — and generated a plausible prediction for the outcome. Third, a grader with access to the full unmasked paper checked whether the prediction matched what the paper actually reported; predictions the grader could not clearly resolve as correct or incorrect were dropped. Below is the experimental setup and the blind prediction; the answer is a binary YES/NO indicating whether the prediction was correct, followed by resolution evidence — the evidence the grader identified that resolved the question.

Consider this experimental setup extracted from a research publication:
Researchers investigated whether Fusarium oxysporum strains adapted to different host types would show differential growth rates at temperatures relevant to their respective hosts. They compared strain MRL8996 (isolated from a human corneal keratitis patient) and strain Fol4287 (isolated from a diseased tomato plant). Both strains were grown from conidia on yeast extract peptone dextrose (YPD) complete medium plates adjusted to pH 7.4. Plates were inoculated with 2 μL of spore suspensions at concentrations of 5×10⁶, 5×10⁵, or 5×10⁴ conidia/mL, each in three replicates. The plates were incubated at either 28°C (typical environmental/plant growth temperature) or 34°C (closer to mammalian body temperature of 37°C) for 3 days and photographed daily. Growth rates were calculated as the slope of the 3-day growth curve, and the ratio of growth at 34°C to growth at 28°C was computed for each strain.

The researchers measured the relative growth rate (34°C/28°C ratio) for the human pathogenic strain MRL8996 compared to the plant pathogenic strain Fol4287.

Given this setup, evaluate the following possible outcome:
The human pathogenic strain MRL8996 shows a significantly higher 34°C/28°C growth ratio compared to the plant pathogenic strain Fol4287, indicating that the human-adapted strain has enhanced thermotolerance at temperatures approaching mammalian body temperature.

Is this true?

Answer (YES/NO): YES